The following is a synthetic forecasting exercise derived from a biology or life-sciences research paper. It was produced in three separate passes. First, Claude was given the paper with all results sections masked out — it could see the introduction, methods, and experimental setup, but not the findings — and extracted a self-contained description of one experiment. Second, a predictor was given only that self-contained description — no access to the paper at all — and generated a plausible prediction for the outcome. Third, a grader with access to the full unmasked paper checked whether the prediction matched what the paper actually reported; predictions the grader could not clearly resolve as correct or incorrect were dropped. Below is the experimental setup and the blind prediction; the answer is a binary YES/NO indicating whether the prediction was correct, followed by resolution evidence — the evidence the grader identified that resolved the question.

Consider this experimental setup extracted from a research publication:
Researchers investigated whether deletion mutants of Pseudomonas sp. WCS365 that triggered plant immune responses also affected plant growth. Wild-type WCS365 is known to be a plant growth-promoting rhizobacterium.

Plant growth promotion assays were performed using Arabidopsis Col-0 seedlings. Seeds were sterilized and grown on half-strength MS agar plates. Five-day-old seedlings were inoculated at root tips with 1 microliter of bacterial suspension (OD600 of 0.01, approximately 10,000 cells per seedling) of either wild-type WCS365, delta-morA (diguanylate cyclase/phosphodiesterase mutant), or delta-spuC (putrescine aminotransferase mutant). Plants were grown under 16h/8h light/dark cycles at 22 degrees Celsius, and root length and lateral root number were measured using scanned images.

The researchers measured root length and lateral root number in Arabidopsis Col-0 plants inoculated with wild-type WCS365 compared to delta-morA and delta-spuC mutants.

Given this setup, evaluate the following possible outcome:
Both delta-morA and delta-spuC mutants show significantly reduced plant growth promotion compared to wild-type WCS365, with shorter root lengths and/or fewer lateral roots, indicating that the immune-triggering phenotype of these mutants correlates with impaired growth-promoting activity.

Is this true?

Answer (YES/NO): NO